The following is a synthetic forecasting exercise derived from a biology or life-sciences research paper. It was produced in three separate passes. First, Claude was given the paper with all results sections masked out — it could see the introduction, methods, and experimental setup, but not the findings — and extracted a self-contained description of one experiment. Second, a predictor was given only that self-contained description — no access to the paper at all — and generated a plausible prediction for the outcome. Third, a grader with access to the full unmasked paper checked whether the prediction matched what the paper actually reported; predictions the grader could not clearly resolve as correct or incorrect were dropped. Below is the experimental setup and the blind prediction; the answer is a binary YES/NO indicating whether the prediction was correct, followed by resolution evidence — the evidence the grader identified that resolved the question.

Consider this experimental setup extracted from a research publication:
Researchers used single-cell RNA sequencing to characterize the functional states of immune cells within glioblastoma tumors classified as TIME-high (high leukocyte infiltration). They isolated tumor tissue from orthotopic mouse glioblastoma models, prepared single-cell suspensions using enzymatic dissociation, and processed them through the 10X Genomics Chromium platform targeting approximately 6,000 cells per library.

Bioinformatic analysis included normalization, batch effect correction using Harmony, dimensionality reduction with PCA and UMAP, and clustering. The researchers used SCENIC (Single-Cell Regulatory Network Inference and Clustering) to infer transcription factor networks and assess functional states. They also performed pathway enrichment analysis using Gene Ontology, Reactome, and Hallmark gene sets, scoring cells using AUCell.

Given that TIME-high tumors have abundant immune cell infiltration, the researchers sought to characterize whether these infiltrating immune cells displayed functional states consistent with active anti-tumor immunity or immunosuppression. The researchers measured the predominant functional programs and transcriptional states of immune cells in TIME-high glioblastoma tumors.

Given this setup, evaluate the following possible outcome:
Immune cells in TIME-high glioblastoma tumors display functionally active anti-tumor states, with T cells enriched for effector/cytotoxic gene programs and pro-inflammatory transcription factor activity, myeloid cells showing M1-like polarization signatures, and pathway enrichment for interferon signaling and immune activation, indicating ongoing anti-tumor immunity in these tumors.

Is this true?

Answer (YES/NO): NO